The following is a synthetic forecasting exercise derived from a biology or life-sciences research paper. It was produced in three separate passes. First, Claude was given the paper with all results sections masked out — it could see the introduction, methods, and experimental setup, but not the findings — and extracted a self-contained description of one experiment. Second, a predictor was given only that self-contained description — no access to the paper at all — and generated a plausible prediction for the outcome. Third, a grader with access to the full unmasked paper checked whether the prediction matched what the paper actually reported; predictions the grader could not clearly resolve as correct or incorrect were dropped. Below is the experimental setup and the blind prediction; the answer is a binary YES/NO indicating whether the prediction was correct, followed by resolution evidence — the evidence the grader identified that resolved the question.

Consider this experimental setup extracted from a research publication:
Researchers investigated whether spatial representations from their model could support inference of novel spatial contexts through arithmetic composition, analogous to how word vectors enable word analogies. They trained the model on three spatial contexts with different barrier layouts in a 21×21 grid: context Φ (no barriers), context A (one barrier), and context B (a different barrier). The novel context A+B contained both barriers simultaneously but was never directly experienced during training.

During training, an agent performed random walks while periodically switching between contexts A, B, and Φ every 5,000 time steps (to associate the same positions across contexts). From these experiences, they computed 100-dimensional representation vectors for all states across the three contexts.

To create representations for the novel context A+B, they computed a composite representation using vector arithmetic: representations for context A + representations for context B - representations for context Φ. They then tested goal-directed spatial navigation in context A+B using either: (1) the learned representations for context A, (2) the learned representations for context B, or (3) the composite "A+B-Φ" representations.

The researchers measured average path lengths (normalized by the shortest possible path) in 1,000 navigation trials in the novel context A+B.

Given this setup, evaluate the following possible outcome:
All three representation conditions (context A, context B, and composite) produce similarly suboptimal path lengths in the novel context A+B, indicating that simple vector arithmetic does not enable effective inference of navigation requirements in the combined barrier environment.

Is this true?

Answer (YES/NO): NO